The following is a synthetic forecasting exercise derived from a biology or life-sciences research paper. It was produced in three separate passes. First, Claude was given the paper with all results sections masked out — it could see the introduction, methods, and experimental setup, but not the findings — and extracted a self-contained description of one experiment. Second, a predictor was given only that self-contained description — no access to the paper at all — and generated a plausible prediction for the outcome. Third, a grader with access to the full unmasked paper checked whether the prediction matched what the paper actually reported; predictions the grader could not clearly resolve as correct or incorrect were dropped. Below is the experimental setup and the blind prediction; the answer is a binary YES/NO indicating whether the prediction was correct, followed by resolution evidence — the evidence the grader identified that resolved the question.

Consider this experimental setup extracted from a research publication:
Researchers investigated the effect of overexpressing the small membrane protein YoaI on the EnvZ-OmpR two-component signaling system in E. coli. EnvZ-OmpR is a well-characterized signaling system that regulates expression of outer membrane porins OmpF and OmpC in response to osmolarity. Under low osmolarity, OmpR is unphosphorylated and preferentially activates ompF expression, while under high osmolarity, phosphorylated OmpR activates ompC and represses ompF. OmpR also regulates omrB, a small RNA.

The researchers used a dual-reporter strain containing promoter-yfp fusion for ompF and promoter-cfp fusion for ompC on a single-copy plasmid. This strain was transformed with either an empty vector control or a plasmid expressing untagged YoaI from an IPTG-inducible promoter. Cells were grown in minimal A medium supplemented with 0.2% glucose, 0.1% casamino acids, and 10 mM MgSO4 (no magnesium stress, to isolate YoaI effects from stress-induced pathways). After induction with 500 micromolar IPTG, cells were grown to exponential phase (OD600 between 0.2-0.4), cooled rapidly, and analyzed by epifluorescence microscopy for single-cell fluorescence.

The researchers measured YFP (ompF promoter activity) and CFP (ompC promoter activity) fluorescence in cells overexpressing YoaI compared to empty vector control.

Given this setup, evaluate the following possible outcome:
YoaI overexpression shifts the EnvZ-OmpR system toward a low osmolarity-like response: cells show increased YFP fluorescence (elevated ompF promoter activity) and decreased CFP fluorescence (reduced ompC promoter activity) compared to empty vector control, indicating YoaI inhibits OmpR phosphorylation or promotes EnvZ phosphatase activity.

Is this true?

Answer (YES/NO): NO